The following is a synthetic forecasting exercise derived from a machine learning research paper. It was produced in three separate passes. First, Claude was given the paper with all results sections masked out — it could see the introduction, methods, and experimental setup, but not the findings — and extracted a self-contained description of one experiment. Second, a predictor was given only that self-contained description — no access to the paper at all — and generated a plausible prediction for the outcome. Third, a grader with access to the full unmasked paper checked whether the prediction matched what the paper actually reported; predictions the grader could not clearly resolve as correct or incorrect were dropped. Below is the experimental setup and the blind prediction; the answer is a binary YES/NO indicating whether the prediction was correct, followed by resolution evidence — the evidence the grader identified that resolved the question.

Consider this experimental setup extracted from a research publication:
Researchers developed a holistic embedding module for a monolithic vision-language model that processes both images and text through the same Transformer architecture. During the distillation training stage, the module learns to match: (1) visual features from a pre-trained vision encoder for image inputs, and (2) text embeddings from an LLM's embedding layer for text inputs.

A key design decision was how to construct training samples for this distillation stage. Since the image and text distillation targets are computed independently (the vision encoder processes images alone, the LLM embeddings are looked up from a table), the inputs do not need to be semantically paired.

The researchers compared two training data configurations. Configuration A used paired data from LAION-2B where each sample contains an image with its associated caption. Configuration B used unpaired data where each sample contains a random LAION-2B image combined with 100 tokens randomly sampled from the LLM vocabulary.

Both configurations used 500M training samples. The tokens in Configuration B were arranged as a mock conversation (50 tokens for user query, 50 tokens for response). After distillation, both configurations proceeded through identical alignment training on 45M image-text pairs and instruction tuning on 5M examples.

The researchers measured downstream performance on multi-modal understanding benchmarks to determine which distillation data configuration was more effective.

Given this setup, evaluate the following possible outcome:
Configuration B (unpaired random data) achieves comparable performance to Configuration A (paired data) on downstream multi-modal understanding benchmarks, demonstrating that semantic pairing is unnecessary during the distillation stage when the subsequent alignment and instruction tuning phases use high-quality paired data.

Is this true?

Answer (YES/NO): NO